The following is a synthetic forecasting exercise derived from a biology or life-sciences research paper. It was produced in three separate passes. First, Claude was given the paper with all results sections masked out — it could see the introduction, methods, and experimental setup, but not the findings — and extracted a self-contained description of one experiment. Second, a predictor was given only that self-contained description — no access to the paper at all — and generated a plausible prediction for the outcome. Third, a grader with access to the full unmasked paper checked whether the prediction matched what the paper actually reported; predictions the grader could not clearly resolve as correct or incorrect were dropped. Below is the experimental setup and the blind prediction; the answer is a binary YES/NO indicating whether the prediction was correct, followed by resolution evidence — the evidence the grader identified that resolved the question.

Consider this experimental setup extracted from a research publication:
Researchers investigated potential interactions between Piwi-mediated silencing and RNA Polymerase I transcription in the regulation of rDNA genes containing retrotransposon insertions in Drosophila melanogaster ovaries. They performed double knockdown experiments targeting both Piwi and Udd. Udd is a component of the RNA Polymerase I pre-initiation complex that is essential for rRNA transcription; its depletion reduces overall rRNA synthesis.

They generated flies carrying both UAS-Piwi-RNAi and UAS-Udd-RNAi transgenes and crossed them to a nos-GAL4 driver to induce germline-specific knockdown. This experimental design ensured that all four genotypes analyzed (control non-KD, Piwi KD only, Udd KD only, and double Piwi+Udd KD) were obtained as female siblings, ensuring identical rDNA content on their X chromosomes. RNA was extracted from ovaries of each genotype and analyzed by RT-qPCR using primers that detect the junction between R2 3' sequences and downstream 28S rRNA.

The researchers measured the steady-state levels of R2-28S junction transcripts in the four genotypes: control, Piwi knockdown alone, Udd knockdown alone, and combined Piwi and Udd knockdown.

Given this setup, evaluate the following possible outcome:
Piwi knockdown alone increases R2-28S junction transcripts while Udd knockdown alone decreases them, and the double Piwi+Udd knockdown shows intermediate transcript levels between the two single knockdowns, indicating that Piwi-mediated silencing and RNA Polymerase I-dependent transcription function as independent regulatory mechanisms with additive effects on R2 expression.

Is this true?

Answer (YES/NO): NO